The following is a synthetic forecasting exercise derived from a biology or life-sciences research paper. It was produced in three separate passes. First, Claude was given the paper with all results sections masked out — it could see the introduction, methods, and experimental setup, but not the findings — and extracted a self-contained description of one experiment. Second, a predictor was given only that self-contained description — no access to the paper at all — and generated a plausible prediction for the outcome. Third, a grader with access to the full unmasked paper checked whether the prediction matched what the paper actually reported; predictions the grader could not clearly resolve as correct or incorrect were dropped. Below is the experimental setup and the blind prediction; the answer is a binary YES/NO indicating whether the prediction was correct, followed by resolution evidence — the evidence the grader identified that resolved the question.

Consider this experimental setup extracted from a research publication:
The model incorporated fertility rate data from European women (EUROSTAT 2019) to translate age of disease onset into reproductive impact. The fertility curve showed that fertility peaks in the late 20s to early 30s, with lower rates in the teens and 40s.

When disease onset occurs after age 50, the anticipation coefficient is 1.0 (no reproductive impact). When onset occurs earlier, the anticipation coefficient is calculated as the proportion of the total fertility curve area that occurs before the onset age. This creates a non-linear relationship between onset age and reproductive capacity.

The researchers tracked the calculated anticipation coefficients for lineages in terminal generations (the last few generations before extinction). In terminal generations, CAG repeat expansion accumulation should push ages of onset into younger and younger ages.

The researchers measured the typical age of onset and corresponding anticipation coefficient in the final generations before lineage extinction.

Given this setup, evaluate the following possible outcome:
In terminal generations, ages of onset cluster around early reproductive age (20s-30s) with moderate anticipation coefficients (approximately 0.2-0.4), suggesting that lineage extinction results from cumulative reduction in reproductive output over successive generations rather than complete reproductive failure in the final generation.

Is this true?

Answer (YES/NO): NO